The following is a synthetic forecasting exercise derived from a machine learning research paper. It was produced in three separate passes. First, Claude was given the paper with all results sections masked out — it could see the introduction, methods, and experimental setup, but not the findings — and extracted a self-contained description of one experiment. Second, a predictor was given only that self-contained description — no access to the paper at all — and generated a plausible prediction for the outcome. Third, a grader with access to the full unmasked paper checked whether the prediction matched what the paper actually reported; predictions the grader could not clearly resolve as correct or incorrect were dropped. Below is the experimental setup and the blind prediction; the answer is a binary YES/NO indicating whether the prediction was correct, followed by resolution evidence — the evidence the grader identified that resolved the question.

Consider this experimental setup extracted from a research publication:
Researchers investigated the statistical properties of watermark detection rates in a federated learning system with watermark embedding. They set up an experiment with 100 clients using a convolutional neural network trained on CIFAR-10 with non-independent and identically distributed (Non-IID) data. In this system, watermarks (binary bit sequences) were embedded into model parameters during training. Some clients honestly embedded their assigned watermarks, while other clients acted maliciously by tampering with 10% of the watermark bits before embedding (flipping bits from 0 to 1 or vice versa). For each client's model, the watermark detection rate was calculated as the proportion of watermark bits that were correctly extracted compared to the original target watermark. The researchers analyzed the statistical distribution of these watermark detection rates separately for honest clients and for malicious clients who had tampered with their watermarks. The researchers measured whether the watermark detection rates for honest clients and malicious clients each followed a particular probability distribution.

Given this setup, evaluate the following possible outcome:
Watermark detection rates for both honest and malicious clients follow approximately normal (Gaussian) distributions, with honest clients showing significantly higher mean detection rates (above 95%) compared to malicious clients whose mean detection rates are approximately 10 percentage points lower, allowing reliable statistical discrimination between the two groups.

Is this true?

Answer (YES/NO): NO